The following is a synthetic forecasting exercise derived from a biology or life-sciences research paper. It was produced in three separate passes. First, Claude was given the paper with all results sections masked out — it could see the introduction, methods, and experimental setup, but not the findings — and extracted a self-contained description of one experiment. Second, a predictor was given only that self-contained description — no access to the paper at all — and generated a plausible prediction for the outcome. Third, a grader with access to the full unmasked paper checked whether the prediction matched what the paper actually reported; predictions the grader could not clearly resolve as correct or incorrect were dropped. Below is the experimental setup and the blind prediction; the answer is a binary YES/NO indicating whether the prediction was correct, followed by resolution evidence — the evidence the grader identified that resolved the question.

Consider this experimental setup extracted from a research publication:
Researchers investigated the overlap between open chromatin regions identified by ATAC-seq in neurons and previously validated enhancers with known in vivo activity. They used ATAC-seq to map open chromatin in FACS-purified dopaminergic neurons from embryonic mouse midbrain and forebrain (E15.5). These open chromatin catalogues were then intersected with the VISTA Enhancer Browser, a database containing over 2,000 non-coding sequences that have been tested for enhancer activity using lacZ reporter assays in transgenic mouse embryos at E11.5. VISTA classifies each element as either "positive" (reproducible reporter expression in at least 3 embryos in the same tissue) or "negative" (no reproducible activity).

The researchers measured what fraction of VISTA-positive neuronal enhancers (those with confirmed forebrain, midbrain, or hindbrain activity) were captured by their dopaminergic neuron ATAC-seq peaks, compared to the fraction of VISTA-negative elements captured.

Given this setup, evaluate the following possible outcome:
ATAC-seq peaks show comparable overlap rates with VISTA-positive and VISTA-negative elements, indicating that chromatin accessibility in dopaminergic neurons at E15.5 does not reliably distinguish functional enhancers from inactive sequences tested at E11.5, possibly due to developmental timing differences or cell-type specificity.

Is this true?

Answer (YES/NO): NO